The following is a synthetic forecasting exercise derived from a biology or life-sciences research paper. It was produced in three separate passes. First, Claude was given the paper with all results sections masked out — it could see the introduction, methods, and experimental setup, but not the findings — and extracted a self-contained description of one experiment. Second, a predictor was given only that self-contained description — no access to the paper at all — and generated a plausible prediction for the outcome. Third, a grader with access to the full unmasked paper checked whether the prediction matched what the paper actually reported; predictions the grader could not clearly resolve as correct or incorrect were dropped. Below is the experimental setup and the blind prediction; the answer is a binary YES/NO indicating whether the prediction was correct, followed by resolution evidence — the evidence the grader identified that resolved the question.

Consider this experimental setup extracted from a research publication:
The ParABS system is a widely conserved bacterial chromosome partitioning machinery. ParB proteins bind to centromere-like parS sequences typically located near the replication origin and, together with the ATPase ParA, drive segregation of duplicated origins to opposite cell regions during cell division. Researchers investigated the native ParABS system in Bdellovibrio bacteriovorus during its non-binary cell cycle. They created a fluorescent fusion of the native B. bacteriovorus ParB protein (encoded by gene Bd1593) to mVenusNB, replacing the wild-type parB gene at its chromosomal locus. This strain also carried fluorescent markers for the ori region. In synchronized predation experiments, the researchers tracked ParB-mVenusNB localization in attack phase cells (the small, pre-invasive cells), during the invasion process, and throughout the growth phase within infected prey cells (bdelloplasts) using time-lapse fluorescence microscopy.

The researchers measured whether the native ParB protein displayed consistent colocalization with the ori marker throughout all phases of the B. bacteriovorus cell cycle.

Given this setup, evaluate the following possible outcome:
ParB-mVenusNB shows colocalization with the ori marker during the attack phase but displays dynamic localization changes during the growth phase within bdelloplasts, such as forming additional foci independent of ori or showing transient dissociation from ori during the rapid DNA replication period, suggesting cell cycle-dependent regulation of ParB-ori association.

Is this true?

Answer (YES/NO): NO